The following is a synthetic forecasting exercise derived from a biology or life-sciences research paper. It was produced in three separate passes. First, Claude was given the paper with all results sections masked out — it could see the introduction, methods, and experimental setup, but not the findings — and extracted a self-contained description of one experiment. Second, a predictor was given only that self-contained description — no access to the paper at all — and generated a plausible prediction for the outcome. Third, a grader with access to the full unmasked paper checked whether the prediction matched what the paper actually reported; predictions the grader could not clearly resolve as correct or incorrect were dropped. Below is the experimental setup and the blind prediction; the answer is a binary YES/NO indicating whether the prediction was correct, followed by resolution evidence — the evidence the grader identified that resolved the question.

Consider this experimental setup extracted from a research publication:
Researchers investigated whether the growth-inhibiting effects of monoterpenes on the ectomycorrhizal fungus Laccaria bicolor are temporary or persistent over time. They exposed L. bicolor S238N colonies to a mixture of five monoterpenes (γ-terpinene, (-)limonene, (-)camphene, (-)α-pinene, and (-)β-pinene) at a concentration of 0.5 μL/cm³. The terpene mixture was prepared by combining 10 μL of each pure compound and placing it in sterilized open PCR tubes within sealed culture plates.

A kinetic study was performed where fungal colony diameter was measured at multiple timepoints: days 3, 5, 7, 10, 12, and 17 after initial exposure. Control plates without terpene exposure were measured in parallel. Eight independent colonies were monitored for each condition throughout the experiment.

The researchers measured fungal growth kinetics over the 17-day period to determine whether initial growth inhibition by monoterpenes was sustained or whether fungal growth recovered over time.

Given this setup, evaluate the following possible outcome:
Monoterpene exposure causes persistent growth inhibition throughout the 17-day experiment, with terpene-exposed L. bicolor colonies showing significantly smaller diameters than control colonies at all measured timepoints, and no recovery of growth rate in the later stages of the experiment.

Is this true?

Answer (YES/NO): NO